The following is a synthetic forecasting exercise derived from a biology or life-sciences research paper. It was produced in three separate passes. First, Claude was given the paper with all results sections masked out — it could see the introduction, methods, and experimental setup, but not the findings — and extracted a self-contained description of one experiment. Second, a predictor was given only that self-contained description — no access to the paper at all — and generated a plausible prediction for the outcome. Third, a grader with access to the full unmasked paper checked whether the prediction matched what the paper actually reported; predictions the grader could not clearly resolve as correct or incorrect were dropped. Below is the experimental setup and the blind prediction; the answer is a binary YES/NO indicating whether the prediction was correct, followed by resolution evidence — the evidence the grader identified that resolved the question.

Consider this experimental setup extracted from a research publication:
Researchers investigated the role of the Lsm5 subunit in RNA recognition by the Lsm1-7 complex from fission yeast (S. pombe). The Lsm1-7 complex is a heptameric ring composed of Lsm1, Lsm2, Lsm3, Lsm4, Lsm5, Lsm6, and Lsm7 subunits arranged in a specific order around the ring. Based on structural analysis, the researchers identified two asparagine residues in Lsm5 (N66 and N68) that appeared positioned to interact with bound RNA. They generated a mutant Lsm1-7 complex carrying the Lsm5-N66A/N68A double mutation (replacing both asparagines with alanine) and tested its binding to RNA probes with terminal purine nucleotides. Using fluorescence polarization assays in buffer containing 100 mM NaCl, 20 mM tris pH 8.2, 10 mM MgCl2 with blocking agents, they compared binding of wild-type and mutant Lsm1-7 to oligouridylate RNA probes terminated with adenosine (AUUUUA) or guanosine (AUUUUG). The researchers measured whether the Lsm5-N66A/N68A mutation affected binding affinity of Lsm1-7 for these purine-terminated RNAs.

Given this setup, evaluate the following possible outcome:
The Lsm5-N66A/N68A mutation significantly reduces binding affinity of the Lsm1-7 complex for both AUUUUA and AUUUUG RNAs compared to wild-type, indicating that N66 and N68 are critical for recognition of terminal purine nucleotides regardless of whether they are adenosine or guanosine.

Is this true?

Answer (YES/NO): NO